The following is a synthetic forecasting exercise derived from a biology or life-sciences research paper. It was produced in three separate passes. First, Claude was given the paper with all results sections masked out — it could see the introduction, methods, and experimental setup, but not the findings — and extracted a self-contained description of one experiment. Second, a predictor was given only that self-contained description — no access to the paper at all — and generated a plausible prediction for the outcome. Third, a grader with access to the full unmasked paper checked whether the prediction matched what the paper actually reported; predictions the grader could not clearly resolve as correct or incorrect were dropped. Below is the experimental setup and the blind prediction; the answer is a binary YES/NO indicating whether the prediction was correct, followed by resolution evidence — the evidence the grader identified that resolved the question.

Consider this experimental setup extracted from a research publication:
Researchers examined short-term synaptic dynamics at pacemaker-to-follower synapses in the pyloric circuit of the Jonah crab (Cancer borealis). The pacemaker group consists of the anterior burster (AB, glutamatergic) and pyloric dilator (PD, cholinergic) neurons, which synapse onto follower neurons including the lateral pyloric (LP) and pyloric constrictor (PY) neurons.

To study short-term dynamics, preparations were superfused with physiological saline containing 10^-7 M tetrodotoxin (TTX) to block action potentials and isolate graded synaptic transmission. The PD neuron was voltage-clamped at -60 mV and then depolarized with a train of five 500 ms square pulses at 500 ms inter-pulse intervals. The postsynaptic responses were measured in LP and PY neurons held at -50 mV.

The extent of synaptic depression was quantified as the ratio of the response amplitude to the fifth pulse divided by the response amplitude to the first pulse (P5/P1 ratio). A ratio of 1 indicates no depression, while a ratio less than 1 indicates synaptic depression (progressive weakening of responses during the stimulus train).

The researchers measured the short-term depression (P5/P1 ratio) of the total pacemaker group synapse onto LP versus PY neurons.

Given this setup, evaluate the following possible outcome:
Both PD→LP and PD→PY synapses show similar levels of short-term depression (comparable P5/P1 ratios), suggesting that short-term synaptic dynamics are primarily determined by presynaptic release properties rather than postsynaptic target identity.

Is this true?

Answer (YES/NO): YES